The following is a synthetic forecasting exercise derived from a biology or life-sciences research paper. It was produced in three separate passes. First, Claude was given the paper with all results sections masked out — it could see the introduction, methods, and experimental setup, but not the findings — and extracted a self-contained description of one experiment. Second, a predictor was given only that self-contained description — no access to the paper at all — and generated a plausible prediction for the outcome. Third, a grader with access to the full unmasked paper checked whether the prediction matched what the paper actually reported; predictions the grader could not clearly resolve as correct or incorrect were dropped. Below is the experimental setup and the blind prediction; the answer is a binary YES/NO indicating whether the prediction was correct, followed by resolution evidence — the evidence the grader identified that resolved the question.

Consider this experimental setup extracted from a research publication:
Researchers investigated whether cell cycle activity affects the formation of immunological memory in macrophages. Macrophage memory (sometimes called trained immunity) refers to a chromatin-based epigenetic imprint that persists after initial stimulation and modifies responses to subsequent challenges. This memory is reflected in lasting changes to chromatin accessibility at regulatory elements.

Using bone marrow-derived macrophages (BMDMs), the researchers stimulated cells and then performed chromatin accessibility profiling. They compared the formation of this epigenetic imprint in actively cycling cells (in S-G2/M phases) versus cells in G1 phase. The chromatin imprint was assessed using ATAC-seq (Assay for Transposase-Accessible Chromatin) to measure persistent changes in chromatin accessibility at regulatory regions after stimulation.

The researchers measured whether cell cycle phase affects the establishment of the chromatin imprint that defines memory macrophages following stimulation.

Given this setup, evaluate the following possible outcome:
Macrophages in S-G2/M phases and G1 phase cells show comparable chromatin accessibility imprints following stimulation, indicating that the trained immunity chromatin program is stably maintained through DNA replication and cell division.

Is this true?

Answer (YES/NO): NO